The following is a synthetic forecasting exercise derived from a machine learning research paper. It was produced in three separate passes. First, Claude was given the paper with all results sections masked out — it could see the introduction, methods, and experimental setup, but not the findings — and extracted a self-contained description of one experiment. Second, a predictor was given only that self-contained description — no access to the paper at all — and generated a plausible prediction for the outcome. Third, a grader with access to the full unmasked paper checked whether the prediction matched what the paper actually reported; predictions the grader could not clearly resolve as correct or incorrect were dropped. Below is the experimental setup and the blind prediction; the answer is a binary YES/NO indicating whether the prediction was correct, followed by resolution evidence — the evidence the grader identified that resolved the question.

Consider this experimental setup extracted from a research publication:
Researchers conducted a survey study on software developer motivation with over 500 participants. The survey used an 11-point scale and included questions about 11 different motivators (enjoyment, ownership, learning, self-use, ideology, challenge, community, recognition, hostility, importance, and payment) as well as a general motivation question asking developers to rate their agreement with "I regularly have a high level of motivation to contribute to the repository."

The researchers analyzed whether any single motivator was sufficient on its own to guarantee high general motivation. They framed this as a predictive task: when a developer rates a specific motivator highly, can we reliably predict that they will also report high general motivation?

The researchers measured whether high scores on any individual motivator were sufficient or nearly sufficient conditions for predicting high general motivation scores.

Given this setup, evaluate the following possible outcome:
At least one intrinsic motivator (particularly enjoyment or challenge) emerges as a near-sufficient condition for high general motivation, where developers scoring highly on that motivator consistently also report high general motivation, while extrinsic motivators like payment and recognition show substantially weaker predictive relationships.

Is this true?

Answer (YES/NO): NO